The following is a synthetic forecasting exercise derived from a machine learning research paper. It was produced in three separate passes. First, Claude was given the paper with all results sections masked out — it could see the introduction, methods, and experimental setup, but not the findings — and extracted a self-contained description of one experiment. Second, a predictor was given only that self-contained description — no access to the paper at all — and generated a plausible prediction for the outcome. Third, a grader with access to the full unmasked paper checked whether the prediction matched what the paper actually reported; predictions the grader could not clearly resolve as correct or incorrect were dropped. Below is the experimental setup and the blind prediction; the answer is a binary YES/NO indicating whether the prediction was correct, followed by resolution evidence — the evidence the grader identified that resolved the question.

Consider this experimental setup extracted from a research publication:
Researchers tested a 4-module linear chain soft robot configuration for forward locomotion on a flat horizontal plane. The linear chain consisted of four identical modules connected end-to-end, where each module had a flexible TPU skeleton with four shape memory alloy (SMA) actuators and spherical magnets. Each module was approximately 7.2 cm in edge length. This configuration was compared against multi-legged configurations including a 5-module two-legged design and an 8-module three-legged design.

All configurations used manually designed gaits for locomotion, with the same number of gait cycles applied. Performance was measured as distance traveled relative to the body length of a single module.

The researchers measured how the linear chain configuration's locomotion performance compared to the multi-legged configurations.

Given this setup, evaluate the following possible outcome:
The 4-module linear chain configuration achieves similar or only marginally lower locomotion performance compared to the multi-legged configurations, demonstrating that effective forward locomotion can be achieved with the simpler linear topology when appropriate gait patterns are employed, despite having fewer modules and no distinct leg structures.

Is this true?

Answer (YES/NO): NO